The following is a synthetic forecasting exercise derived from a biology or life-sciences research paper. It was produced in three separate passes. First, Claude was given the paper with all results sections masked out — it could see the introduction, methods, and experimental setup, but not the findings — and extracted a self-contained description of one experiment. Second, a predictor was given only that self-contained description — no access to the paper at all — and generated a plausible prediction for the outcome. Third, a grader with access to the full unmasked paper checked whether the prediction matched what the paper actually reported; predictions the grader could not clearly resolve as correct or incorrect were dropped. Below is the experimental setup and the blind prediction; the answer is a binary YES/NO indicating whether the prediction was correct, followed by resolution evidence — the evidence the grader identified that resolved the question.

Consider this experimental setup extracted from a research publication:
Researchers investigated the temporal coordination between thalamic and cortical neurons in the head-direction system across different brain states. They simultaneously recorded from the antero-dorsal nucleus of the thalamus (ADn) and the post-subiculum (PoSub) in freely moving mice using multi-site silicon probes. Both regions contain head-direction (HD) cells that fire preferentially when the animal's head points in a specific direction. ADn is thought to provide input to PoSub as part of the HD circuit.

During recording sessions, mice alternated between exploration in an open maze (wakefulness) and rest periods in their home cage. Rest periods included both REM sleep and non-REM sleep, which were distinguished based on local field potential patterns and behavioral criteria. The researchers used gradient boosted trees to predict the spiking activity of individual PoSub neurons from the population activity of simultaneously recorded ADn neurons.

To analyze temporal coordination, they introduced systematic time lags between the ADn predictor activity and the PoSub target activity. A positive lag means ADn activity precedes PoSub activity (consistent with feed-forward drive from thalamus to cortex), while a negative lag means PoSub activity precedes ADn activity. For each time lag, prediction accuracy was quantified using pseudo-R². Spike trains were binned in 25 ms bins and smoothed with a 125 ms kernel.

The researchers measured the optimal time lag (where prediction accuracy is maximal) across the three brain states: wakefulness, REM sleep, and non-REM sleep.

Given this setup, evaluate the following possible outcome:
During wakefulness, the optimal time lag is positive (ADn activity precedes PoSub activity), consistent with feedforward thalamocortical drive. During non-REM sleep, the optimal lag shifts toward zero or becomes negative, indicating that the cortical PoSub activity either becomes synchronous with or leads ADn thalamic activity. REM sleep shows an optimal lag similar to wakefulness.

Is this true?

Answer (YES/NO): NO